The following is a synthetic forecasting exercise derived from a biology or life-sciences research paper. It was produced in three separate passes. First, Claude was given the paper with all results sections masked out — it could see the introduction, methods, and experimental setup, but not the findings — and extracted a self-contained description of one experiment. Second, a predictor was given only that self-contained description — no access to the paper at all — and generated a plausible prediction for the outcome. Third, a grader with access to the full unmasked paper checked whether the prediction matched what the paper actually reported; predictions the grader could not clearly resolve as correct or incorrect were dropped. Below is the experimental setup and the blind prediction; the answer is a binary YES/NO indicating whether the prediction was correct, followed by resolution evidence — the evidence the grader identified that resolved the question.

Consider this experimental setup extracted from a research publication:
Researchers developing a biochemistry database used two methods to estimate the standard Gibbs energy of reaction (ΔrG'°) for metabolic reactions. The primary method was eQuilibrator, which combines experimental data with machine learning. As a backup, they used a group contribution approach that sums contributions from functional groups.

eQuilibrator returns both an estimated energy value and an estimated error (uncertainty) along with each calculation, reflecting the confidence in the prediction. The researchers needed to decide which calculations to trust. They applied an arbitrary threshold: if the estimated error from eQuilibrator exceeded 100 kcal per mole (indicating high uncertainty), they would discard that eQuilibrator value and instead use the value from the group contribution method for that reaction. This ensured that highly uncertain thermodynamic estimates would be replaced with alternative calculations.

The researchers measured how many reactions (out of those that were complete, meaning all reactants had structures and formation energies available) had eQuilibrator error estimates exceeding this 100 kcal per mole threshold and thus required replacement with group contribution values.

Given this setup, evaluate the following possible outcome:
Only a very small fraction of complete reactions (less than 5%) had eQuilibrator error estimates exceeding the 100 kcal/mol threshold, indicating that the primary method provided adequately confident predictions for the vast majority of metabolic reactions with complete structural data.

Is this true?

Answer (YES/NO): NO